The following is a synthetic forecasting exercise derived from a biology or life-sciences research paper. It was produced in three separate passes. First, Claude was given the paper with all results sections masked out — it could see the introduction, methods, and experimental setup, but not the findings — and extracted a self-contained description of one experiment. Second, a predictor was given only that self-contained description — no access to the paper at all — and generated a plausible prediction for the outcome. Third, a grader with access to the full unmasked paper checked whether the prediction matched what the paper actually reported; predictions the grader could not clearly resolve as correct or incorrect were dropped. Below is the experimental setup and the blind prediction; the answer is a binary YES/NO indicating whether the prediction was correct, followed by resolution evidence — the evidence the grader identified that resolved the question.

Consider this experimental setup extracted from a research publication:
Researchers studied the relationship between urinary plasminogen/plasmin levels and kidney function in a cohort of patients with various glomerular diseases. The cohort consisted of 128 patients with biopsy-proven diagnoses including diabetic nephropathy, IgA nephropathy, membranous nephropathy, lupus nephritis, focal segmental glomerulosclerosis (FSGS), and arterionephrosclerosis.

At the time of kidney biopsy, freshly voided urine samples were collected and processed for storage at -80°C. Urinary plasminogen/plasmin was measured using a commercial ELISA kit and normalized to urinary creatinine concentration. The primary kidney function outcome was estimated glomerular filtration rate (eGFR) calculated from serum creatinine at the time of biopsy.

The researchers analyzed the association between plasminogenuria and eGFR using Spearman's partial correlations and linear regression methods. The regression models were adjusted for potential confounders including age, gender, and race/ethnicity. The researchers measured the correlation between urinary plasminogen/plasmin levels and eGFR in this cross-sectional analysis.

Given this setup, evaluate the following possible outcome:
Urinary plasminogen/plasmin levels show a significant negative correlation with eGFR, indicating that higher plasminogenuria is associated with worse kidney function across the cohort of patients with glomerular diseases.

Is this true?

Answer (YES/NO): YES